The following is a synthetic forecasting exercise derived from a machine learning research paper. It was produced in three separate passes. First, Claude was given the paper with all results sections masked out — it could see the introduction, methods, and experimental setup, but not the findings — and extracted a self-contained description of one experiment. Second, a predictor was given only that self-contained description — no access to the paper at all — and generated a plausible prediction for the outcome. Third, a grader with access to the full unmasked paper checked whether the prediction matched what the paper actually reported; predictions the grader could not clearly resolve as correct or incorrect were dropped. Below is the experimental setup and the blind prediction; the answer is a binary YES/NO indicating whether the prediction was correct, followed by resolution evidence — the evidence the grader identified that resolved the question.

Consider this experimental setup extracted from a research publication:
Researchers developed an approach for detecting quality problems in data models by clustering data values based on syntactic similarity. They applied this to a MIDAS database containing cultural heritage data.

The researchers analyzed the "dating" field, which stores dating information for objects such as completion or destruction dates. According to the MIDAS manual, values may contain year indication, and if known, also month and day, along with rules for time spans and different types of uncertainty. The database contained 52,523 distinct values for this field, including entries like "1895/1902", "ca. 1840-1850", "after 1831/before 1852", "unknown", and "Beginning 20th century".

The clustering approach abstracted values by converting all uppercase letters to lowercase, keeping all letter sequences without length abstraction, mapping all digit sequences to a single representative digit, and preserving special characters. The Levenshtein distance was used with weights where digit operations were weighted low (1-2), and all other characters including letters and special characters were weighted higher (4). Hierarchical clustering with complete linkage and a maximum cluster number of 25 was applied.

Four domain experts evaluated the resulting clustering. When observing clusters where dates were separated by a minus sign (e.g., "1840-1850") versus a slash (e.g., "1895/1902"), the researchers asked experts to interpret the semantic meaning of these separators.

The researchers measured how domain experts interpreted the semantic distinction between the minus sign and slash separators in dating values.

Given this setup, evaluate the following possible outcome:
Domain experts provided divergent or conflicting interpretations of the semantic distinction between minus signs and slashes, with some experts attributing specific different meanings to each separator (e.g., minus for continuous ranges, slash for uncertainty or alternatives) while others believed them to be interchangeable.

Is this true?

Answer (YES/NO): NO